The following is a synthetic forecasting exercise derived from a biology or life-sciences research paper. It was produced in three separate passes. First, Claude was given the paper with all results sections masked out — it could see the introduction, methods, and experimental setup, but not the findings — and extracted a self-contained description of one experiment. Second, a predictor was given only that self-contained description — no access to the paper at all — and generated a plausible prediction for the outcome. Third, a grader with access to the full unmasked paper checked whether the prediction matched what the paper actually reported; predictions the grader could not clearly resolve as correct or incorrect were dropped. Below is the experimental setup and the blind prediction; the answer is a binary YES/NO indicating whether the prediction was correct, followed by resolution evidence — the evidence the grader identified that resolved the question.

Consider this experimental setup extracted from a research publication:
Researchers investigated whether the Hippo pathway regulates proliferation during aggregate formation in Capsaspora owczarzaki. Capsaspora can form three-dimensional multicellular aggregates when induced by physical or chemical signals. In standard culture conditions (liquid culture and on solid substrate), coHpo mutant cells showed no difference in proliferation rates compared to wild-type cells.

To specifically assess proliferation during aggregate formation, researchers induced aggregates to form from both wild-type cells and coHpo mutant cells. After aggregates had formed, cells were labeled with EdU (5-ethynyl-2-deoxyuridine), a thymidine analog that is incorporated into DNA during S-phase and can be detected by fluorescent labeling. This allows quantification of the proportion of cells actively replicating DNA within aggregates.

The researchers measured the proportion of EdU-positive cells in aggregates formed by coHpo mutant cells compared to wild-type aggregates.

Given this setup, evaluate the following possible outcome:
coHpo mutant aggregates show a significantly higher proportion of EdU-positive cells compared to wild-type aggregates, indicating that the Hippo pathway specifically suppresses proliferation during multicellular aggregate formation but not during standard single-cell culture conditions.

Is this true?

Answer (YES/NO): NO